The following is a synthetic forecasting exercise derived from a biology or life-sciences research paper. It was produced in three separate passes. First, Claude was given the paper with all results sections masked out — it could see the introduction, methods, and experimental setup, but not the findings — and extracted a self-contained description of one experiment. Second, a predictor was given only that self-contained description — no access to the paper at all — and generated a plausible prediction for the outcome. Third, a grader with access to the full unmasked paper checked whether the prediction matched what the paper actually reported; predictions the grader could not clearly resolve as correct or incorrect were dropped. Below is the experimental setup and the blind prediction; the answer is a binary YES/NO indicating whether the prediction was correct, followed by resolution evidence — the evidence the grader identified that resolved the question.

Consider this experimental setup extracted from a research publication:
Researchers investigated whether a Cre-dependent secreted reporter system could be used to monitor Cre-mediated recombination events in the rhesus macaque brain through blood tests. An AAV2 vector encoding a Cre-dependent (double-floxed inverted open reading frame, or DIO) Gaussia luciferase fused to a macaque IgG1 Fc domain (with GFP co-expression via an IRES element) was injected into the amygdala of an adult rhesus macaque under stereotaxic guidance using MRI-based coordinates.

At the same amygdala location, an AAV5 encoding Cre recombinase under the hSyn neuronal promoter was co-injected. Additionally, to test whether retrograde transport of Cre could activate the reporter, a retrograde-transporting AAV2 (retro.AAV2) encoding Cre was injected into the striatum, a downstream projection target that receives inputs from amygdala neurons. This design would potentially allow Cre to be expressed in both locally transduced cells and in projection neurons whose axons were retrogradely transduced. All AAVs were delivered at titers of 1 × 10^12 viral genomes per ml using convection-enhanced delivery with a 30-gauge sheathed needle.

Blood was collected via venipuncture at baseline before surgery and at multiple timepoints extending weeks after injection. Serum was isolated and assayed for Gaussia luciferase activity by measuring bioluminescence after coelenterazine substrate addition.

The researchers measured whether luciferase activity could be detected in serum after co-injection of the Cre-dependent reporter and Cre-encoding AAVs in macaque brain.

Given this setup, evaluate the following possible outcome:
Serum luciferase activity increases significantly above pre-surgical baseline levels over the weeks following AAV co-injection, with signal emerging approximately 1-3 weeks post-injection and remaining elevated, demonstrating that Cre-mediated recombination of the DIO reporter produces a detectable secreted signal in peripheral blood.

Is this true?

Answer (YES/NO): YES